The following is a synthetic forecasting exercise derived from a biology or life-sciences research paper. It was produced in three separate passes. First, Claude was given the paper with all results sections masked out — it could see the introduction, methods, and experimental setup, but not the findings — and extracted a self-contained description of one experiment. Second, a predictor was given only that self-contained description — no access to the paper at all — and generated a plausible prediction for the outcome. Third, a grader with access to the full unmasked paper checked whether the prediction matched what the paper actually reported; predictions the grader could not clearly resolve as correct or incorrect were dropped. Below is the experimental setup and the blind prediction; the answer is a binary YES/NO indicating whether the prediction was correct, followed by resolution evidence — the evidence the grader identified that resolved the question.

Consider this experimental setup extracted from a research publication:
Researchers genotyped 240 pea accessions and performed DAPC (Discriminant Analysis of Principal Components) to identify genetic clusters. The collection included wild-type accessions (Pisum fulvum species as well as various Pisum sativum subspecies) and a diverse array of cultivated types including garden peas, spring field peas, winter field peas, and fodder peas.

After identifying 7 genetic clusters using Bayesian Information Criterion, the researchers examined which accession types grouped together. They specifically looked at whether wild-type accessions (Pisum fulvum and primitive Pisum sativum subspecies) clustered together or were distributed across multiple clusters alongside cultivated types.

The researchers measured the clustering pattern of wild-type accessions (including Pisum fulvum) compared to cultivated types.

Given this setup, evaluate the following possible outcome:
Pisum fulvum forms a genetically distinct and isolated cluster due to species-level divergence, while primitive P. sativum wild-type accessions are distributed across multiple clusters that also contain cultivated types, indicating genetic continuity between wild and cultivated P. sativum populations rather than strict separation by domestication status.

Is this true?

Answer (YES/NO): NO